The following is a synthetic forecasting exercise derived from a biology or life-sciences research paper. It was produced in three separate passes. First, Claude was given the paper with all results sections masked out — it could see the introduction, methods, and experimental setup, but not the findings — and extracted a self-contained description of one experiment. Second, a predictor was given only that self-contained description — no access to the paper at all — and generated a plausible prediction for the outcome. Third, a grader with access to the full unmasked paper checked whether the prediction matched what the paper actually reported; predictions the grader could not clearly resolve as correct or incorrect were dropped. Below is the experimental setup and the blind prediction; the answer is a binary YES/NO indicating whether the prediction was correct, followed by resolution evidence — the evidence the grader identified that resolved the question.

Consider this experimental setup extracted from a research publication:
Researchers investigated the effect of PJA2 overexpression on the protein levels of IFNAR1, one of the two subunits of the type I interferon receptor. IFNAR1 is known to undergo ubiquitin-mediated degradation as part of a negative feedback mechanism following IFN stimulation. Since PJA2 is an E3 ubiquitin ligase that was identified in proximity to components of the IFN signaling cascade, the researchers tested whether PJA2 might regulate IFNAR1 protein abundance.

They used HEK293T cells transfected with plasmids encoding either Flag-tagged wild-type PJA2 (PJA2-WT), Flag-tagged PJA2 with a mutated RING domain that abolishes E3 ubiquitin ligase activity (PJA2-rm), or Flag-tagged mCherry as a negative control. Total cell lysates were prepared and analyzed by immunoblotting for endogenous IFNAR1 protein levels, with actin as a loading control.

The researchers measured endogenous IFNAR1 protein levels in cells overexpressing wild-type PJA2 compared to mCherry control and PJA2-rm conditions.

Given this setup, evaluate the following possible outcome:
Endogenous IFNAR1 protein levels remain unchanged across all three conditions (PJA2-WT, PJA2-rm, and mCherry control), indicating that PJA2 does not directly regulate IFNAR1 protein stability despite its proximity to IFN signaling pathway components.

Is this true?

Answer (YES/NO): YES